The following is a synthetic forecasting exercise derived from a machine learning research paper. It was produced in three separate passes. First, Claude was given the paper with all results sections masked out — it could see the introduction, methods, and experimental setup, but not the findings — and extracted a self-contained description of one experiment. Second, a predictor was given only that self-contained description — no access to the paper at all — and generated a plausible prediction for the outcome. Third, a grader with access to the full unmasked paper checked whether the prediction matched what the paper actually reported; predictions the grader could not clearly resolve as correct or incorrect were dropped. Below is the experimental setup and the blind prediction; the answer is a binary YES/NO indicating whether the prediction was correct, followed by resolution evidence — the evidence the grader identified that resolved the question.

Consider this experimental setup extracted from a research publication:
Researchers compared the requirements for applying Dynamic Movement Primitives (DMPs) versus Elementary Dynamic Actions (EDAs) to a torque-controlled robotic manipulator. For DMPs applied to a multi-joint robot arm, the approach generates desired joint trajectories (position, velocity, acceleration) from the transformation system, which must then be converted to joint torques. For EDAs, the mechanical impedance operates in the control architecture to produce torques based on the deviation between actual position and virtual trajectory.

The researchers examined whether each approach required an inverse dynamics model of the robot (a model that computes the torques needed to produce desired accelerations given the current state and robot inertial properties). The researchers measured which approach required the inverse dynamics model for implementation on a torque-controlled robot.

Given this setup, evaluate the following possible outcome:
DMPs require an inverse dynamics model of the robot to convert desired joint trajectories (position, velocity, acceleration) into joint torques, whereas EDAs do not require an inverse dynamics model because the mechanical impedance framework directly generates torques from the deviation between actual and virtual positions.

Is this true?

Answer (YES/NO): YES